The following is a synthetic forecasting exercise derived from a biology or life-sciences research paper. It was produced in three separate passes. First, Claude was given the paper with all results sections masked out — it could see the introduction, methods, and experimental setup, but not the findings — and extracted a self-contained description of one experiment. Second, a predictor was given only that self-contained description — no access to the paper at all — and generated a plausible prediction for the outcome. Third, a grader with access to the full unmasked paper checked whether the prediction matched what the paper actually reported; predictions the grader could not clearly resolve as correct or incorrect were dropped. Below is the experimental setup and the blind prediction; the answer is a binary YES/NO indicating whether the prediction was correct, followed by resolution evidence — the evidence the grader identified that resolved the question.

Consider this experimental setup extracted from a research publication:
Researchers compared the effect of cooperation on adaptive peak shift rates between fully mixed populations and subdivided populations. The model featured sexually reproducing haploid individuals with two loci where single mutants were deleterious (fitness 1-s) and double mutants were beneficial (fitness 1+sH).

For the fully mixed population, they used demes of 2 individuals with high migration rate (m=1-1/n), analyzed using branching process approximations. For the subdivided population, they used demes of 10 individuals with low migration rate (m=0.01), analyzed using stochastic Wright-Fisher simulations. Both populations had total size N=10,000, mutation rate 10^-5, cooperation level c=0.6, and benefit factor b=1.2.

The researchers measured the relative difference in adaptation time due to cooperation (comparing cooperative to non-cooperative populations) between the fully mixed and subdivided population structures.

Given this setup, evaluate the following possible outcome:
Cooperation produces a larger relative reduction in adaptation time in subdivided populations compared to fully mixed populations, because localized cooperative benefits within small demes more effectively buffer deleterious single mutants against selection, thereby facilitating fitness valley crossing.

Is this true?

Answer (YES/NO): YES